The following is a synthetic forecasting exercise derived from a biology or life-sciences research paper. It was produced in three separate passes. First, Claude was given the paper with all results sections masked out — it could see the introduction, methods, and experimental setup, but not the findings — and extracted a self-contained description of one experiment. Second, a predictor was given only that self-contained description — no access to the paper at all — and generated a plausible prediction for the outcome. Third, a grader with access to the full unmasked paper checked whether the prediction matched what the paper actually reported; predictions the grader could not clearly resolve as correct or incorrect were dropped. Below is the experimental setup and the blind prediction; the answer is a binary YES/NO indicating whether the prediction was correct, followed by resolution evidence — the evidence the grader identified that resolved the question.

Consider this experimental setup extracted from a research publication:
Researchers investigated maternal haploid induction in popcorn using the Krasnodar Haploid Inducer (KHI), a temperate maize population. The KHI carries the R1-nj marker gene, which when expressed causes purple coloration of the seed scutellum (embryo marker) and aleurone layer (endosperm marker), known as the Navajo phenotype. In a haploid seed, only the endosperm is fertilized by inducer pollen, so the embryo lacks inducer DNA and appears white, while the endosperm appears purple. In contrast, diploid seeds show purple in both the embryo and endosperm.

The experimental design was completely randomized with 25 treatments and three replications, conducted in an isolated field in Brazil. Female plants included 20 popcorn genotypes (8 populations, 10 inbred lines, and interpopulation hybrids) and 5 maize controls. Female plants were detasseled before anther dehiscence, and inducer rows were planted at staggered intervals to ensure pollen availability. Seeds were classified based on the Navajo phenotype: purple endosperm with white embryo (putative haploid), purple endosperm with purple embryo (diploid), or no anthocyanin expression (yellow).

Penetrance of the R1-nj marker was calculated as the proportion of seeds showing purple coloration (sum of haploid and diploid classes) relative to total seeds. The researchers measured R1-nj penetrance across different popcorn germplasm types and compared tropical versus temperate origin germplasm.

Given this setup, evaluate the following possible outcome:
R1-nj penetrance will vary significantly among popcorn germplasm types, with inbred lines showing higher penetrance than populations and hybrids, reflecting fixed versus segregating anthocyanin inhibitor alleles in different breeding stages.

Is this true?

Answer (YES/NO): YES